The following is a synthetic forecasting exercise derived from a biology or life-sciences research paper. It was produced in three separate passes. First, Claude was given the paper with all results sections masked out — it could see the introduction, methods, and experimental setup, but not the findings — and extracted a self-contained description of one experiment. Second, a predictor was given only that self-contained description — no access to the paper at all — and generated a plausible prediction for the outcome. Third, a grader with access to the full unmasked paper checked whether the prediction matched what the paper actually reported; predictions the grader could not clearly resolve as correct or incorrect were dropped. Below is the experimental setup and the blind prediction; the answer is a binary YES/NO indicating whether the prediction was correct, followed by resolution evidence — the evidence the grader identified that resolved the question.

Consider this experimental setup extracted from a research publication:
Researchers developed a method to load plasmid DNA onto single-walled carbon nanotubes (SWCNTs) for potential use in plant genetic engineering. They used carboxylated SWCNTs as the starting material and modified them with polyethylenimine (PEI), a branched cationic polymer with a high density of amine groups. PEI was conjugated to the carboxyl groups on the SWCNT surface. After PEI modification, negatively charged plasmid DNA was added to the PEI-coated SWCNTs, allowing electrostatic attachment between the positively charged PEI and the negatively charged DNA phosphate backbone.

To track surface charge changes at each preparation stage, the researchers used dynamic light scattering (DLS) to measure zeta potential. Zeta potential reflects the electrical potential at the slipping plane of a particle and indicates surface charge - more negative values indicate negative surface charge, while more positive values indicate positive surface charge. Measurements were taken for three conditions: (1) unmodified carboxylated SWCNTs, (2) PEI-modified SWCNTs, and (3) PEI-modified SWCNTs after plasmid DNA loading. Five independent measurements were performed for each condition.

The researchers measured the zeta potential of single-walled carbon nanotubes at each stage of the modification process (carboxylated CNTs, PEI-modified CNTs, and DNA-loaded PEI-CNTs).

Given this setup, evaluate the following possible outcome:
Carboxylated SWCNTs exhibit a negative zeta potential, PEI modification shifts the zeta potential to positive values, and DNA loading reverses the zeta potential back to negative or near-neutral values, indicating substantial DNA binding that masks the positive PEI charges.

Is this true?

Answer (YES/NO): NO